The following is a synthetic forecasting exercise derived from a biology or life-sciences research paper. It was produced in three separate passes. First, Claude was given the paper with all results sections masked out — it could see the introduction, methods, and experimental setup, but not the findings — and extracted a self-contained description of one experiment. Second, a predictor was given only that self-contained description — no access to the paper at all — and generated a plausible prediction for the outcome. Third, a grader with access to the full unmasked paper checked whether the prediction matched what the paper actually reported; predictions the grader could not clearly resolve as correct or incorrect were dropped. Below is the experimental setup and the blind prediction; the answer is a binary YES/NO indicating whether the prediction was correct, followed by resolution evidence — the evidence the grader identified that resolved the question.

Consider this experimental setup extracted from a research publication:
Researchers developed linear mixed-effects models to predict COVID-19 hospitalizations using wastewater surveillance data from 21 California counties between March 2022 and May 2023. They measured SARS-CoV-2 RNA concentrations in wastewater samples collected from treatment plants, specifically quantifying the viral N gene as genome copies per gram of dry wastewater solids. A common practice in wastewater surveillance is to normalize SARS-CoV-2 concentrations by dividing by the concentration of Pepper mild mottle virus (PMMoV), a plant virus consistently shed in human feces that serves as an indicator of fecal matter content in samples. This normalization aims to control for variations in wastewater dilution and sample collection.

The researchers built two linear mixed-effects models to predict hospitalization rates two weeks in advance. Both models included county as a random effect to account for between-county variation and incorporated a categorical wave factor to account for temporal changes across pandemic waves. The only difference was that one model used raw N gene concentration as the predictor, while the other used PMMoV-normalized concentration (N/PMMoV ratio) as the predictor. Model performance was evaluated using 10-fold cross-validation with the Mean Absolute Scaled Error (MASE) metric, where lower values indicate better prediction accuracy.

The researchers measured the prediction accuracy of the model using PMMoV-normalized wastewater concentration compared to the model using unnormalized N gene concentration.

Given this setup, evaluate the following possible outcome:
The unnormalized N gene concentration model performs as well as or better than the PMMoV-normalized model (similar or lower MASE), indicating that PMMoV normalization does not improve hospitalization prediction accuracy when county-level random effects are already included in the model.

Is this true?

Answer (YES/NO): YES